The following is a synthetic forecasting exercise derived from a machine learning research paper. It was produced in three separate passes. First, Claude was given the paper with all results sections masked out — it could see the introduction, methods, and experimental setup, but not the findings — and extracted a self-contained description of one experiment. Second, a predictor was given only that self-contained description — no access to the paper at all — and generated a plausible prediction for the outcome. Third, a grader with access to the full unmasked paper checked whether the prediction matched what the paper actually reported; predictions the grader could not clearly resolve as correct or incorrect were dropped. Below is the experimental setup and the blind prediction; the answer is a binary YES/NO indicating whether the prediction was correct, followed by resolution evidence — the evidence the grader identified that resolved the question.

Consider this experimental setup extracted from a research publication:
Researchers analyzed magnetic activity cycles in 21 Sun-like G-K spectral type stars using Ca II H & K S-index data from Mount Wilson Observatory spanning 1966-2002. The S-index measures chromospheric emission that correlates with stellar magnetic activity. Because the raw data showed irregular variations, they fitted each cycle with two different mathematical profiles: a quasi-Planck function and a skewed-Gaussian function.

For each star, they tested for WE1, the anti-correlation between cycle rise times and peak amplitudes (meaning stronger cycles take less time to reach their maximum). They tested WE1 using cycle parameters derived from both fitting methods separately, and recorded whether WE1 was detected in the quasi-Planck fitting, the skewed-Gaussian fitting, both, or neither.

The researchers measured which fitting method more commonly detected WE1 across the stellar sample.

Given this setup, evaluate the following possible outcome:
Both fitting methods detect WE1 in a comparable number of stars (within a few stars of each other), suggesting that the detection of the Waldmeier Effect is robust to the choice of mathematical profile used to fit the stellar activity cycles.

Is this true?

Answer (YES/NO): NO